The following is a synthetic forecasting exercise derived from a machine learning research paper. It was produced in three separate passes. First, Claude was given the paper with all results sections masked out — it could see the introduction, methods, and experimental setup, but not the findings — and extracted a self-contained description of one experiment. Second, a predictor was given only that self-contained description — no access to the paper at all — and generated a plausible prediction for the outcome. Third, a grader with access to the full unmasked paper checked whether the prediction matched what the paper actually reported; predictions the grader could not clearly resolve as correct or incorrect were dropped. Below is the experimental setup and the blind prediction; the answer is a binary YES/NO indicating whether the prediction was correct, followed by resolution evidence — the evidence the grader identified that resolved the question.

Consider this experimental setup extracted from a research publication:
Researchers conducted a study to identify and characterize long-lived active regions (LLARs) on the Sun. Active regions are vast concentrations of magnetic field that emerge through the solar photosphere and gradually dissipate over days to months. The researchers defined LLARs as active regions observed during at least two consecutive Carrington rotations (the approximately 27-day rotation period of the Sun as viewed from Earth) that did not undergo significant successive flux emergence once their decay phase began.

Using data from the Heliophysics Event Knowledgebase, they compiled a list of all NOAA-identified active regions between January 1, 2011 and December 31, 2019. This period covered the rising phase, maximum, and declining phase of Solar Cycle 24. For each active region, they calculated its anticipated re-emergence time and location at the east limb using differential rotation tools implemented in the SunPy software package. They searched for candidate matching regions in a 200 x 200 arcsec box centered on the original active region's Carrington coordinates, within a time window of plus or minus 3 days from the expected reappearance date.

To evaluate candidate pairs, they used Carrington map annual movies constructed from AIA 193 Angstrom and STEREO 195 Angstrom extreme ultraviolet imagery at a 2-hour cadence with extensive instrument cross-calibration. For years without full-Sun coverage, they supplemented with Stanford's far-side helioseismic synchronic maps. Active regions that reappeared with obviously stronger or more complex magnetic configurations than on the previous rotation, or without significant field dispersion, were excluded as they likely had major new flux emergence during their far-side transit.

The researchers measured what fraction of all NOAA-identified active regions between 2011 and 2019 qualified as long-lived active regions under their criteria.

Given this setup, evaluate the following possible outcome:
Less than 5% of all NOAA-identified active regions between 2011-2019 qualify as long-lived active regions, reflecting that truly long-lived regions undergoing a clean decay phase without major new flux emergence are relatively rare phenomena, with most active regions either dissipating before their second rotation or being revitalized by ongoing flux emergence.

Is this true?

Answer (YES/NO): NO